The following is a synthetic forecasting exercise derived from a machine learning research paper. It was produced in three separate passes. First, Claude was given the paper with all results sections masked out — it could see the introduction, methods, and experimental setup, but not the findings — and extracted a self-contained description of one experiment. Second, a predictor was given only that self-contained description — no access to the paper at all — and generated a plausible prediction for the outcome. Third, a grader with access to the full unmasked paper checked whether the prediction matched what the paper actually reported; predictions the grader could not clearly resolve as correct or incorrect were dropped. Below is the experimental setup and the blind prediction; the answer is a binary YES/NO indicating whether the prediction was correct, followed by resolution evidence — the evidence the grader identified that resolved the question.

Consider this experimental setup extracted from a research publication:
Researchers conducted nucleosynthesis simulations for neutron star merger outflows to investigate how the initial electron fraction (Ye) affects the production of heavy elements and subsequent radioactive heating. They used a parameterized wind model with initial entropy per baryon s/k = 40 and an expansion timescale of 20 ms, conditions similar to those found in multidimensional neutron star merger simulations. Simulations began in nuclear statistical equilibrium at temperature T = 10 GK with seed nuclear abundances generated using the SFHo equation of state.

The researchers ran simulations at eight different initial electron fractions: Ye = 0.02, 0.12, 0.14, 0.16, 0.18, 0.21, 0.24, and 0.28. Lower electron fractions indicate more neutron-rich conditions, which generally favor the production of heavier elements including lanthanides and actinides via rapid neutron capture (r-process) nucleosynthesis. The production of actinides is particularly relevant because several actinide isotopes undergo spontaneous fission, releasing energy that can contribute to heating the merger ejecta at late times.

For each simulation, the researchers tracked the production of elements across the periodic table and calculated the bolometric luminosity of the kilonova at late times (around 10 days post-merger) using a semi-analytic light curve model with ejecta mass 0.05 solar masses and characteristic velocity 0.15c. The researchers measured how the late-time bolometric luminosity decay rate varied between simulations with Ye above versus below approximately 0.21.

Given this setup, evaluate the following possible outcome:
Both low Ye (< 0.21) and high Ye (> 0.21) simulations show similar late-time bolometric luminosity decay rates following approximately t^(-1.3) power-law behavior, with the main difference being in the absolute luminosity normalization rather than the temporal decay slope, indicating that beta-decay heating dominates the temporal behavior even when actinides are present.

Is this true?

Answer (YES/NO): NO